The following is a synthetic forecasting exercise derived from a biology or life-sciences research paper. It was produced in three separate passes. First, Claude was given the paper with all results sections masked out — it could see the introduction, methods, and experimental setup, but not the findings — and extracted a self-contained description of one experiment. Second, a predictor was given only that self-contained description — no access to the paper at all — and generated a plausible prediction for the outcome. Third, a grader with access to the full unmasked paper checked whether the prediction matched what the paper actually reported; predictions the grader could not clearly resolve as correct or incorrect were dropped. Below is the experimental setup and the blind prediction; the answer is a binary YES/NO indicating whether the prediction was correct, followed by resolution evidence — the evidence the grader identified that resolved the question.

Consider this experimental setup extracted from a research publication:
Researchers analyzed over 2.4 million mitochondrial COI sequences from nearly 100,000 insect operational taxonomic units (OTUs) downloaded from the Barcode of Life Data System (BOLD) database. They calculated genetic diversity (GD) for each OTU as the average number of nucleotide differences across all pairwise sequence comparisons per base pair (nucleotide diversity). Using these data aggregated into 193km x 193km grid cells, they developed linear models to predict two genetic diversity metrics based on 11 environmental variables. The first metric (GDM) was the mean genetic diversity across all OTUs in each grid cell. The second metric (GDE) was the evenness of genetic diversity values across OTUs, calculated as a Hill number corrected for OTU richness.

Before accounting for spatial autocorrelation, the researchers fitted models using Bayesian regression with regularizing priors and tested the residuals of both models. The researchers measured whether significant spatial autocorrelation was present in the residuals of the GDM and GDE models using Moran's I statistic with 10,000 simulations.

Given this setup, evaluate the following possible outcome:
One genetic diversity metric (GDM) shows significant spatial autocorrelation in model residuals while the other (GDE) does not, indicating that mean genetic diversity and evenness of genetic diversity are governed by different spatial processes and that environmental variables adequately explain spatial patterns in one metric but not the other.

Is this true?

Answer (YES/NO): NO